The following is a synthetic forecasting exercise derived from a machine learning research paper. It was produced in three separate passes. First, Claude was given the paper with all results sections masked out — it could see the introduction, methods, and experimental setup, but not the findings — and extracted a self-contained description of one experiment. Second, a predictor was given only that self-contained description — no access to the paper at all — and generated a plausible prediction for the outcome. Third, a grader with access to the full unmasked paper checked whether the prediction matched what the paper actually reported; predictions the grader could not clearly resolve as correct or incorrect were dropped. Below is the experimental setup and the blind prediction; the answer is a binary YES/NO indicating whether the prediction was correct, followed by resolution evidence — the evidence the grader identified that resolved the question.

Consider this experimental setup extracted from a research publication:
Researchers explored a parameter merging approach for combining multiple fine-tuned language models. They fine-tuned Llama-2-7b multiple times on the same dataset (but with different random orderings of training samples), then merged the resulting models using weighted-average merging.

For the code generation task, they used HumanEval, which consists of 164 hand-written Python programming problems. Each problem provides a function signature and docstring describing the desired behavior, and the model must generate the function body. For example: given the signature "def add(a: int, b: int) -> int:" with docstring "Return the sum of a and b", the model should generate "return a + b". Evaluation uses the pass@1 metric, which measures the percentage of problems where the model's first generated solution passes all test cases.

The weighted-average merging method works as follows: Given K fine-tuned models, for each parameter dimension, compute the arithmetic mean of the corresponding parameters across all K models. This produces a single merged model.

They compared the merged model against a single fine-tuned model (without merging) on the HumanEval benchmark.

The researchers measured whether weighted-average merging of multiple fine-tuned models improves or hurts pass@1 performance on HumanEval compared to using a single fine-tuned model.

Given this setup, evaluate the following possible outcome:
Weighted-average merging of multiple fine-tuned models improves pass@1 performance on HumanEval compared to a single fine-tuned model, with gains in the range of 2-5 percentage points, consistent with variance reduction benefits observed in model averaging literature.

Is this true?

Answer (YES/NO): NO